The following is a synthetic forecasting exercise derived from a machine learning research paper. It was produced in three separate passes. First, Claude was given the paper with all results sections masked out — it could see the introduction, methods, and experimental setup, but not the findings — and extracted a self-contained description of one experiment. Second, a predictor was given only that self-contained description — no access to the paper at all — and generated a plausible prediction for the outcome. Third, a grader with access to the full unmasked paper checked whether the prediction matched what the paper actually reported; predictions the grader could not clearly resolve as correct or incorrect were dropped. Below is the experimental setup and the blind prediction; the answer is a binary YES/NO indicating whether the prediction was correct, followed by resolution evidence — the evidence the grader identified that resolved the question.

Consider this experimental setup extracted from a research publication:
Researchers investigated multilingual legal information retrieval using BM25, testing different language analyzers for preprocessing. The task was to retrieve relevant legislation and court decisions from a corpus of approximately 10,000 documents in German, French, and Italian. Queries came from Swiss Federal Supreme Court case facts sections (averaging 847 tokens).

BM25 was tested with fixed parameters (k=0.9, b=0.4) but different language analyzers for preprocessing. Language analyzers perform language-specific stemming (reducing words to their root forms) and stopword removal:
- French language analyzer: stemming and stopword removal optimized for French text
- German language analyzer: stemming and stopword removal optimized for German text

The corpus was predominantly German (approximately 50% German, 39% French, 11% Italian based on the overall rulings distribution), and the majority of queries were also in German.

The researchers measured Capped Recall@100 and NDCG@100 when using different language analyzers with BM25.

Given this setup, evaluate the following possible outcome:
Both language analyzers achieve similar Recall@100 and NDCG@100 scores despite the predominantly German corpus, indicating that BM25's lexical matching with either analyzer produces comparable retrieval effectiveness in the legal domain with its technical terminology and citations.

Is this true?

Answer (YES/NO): NO